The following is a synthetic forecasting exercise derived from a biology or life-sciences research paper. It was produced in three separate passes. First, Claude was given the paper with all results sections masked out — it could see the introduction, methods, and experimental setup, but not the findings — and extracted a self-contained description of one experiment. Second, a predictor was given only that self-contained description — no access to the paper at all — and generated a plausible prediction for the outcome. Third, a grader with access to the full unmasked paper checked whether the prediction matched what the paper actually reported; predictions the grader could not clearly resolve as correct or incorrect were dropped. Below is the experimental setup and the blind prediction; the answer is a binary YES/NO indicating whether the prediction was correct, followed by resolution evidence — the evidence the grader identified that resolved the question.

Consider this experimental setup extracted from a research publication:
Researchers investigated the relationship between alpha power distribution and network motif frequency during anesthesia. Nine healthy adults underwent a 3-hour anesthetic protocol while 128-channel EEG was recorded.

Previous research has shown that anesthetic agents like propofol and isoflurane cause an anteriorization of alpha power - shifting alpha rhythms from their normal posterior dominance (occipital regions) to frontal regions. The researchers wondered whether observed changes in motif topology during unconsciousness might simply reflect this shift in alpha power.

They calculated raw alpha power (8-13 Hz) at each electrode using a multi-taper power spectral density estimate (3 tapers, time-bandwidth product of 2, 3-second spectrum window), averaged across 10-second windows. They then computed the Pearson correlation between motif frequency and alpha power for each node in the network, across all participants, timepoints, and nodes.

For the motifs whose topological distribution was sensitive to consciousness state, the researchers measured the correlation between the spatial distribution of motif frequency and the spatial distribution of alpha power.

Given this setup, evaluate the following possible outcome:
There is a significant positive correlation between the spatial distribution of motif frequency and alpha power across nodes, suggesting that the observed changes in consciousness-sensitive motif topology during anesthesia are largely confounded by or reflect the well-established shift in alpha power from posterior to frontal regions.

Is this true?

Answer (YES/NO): NO